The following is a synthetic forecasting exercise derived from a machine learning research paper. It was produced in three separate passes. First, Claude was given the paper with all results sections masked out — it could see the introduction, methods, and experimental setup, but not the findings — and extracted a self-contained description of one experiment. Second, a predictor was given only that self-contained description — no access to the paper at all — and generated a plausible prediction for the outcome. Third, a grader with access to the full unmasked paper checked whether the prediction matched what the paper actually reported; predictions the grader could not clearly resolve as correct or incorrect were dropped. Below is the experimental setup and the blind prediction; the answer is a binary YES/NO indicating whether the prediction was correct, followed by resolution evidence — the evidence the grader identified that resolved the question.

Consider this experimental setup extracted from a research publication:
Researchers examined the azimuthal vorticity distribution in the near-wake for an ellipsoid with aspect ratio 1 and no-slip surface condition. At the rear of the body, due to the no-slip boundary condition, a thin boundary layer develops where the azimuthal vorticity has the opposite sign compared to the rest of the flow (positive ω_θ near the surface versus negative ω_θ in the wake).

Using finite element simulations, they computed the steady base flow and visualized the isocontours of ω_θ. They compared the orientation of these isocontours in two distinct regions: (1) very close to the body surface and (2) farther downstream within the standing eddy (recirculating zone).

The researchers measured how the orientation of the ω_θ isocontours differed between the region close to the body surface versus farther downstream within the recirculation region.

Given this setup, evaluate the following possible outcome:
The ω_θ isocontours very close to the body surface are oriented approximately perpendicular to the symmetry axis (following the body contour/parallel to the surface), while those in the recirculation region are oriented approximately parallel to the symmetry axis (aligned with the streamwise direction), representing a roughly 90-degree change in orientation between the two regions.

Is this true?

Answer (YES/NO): YES